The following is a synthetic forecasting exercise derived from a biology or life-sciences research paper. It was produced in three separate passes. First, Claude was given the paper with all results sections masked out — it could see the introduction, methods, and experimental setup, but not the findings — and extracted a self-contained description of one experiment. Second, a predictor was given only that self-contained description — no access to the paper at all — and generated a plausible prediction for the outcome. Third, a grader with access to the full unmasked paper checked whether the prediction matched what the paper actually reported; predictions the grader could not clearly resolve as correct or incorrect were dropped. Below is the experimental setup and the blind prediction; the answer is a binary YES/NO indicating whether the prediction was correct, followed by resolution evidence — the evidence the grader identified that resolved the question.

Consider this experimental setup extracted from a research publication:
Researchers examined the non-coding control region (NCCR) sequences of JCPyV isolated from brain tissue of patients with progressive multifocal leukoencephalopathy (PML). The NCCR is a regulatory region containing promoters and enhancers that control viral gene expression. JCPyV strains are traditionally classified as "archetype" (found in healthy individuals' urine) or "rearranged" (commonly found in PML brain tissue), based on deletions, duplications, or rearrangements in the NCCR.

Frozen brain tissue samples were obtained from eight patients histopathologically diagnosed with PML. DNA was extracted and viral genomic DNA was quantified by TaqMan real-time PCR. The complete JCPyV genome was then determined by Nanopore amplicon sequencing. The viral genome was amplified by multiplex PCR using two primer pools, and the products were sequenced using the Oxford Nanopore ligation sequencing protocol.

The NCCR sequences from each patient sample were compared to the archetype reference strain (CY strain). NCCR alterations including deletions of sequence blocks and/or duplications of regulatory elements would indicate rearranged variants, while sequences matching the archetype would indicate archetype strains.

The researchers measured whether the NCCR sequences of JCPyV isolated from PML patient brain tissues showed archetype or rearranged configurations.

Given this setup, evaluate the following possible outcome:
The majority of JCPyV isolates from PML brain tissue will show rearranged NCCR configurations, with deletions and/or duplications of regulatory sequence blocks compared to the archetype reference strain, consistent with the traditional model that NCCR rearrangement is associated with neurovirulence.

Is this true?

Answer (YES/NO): YES